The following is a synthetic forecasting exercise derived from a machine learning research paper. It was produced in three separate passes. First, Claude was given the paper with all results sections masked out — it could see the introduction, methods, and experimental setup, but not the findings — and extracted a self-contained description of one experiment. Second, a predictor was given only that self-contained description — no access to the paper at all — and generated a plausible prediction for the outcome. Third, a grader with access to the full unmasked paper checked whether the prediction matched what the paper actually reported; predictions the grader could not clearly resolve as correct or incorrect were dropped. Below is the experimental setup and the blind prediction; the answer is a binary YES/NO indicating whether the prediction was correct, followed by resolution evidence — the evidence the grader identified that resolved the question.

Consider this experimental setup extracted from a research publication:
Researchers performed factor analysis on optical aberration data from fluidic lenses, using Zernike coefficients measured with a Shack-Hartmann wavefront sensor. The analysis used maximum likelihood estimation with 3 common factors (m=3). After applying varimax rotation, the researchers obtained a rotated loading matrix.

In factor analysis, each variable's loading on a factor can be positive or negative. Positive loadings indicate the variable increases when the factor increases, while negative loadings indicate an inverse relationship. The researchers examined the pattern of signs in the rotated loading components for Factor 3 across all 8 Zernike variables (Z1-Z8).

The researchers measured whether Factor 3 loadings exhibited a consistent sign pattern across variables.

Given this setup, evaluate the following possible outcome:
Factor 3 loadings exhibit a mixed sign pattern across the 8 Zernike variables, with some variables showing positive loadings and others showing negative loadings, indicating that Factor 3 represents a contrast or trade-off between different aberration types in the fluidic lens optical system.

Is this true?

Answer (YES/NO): NO